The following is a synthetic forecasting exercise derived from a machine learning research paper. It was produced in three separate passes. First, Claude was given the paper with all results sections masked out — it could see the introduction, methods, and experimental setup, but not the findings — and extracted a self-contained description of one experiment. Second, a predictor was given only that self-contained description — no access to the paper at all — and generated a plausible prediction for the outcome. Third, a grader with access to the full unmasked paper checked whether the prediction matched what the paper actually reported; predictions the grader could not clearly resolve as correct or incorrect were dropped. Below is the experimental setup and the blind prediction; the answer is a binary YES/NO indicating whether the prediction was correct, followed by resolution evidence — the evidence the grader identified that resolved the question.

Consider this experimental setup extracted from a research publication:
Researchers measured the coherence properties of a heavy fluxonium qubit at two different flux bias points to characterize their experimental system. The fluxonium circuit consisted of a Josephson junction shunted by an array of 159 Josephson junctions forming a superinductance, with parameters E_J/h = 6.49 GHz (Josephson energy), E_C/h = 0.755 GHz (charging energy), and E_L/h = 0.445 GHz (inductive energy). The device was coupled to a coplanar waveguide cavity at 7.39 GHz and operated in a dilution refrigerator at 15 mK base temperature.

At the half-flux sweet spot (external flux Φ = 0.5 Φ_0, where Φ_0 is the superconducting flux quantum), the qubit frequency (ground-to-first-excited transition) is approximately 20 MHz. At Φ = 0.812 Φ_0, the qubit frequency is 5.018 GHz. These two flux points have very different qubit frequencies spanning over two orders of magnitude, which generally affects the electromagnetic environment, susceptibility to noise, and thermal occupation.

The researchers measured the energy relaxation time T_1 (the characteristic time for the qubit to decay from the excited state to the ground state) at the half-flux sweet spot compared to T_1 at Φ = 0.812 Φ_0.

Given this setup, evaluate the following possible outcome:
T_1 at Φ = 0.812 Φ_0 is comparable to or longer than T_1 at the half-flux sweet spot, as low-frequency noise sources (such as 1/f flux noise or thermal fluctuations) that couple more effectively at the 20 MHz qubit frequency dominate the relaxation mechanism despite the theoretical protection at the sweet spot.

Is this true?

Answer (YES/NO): YES